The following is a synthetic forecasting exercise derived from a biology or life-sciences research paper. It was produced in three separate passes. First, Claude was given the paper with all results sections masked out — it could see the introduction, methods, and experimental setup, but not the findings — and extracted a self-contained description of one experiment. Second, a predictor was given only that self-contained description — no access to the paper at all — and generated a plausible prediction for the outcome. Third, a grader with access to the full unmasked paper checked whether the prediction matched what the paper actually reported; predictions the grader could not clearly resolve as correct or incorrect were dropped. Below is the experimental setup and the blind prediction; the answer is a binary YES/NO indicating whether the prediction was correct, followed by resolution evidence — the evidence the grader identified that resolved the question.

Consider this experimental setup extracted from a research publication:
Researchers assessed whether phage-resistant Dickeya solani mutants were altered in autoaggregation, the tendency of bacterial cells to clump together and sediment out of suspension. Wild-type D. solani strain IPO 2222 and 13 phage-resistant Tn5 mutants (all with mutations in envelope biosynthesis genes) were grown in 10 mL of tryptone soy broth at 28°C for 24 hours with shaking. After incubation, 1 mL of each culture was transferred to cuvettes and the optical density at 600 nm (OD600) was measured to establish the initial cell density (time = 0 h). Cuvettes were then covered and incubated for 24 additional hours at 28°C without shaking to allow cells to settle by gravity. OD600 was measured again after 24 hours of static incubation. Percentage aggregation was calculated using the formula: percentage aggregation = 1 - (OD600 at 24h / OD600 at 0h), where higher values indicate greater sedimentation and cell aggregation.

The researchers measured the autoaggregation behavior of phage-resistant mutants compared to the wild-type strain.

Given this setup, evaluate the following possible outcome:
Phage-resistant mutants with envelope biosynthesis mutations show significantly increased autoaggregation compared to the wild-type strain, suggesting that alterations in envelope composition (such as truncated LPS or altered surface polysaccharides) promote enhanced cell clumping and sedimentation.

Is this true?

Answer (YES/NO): YES